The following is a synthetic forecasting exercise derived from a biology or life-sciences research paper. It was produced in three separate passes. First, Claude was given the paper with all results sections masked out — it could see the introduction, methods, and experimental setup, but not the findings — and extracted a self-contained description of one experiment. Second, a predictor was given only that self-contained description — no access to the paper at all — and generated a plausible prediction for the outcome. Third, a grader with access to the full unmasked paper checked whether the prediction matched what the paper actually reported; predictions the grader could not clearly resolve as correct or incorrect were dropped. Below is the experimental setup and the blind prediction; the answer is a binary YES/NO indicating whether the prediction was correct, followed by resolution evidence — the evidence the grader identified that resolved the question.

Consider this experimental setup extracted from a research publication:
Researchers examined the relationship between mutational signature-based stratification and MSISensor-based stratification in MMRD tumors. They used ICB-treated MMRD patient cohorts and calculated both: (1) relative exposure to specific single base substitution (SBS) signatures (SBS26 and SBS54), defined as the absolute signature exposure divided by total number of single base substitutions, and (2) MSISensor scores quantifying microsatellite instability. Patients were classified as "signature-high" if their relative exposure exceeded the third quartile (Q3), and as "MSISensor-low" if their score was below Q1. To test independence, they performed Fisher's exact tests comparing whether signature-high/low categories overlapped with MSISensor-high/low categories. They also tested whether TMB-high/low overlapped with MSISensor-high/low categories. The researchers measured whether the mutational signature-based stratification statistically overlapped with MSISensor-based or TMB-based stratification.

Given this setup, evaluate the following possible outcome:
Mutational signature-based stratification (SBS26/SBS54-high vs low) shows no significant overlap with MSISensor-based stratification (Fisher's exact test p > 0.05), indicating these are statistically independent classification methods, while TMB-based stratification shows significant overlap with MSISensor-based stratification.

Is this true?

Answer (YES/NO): YES